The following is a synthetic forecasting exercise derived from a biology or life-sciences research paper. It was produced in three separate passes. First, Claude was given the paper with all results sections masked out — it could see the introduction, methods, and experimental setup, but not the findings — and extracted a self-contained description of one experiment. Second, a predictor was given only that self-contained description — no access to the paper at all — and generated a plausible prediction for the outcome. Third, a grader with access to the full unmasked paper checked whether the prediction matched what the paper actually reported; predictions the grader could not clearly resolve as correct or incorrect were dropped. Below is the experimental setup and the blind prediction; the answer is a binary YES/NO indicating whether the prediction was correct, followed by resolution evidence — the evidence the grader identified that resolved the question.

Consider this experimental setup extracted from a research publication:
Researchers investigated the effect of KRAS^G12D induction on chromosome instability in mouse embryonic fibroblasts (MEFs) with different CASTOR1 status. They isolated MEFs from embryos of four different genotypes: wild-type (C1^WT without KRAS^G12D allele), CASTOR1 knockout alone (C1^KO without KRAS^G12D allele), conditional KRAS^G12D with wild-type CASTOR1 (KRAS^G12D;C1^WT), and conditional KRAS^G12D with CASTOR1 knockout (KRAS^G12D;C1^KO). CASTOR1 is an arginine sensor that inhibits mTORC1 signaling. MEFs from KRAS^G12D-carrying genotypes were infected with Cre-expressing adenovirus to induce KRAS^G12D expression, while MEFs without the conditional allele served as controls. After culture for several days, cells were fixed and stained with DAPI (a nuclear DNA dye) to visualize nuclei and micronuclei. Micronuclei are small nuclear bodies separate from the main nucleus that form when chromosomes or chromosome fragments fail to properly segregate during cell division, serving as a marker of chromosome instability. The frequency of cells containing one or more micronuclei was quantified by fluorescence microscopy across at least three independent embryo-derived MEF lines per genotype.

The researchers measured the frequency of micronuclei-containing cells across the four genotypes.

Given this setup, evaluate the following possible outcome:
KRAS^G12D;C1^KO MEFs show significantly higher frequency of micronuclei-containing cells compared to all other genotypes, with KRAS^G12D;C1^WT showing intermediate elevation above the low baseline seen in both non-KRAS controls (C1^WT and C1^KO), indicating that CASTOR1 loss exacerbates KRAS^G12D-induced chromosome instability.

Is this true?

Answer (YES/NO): NO